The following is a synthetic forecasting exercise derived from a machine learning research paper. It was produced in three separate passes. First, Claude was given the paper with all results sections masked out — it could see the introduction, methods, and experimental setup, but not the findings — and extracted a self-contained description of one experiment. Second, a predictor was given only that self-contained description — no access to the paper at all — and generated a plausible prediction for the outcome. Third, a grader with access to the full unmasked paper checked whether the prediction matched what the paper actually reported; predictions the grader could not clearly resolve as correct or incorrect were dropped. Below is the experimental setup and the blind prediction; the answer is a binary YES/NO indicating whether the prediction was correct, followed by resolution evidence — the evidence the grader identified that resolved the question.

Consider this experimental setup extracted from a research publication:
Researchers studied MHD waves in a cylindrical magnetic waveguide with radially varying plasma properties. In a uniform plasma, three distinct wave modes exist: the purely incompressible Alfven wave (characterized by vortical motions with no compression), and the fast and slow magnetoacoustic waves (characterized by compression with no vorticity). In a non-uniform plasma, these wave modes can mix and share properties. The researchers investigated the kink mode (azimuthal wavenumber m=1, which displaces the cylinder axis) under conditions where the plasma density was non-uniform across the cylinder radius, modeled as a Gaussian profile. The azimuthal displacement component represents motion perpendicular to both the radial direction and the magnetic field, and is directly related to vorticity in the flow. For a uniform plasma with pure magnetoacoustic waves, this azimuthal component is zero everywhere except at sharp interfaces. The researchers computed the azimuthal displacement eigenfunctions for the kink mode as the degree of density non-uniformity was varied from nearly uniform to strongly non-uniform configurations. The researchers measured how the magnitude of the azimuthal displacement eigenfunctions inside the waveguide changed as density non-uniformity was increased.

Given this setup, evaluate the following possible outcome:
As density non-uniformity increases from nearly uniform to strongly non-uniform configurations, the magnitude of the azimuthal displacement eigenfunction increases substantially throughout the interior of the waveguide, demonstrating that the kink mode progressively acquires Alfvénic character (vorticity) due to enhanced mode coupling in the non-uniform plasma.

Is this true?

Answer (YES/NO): NO